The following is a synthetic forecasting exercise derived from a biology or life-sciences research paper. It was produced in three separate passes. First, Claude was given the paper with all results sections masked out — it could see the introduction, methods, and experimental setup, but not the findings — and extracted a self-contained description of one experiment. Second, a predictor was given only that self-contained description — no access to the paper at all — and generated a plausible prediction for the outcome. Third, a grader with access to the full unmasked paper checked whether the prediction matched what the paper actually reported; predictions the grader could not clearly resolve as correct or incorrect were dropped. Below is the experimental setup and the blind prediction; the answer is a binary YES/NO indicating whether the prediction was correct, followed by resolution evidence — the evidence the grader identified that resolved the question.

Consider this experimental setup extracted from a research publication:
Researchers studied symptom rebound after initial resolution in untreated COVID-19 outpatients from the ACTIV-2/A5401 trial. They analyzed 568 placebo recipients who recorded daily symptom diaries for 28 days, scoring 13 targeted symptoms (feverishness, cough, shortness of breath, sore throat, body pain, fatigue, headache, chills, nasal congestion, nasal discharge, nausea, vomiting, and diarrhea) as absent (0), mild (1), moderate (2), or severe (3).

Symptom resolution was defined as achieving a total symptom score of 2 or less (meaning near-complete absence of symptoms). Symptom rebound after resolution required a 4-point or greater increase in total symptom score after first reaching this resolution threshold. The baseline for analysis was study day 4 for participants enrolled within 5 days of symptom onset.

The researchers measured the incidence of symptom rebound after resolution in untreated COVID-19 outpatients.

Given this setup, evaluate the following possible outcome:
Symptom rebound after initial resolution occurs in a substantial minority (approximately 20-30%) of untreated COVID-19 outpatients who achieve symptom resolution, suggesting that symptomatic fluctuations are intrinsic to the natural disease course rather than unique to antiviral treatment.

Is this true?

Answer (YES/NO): NO